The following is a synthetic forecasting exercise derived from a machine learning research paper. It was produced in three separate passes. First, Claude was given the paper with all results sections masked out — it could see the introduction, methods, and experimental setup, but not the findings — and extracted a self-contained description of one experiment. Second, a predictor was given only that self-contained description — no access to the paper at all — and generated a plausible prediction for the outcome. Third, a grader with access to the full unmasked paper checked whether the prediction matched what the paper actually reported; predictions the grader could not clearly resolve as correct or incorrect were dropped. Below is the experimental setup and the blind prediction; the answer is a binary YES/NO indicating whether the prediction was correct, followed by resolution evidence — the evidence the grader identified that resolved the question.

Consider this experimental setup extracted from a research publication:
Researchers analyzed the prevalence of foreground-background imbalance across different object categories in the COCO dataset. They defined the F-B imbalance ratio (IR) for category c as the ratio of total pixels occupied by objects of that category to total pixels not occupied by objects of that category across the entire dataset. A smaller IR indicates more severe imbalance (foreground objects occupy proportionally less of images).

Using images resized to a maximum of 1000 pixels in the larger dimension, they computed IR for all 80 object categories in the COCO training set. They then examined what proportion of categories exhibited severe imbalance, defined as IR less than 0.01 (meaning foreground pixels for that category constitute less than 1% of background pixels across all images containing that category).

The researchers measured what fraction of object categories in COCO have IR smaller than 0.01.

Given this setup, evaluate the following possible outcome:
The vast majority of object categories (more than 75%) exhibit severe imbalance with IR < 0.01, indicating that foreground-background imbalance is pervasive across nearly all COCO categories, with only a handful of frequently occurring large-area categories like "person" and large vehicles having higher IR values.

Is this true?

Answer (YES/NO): NO